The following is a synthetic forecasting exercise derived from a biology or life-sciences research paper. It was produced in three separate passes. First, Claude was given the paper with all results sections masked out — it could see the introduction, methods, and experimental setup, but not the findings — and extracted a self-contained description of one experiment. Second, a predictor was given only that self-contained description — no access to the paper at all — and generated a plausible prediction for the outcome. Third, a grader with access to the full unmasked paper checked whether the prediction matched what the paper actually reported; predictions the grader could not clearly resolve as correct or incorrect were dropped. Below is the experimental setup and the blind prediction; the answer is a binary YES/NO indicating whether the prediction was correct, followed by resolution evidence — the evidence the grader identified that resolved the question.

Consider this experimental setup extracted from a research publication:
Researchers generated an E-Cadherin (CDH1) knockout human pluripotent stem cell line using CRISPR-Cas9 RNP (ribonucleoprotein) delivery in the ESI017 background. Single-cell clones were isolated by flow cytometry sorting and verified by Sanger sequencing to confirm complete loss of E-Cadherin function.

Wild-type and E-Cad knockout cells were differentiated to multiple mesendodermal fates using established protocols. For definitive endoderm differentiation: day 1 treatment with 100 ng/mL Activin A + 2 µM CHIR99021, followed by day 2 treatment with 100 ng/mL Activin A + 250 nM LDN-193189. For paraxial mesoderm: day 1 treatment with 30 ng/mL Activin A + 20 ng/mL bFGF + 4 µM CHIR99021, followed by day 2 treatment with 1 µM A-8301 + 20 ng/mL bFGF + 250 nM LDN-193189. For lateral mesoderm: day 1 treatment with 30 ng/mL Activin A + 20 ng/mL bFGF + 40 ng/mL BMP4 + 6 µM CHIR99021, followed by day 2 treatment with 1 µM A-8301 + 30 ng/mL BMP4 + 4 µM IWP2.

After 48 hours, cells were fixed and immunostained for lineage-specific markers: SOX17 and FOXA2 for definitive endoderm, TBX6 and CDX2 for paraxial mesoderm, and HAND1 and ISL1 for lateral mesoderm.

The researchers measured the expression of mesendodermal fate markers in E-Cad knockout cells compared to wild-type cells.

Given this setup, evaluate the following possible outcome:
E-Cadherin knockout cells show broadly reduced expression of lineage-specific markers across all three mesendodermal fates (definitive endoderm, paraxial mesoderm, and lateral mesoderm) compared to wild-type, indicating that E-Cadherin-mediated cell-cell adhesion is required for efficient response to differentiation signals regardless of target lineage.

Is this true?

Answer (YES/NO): NO